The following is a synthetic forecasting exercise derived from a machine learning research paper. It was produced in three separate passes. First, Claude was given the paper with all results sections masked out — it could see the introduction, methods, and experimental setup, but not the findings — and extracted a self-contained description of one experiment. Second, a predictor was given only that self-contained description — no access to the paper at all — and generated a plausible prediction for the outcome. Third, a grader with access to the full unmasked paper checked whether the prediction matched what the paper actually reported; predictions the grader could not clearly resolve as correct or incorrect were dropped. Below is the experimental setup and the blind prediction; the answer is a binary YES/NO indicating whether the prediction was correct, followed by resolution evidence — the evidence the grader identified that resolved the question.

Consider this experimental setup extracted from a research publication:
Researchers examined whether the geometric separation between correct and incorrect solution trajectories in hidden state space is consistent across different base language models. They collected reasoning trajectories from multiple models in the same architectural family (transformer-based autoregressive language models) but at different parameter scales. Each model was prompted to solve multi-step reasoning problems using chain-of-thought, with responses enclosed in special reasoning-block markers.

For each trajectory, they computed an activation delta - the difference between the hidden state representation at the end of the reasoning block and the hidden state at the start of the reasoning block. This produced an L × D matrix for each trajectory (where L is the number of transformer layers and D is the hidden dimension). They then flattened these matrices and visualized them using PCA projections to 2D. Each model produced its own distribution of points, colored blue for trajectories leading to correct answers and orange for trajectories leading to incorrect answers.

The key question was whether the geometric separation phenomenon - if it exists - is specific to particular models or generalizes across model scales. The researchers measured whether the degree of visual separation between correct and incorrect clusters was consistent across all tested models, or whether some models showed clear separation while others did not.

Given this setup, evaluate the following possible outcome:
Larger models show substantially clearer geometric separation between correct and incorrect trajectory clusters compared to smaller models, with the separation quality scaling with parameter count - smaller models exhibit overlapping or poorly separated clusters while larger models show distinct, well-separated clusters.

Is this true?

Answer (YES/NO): NO